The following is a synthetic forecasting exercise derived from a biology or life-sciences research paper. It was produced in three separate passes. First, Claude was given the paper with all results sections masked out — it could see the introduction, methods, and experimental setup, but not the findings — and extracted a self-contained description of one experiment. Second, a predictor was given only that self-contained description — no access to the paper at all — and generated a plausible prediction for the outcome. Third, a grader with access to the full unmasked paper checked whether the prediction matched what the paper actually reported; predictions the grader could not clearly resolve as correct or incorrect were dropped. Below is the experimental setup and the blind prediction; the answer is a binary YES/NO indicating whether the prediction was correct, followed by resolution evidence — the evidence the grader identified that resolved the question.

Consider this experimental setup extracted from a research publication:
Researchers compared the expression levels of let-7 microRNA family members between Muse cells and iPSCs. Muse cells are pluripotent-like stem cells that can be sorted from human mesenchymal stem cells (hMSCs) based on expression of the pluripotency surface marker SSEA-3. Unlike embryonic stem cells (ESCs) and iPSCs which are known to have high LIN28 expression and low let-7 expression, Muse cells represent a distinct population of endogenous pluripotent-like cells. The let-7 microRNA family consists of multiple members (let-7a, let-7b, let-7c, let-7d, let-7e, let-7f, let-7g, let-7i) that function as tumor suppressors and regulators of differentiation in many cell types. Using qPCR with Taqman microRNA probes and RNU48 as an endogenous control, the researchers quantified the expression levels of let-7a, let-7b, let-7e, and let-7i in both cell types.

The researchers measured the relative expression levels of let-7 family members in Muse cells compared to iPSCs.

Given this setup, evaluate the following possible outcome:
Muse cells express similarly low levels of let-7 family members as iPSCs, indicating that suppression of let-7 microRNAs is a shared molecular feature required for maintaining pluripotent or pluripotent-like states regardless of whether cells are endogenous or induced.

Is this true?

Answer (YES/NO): NO